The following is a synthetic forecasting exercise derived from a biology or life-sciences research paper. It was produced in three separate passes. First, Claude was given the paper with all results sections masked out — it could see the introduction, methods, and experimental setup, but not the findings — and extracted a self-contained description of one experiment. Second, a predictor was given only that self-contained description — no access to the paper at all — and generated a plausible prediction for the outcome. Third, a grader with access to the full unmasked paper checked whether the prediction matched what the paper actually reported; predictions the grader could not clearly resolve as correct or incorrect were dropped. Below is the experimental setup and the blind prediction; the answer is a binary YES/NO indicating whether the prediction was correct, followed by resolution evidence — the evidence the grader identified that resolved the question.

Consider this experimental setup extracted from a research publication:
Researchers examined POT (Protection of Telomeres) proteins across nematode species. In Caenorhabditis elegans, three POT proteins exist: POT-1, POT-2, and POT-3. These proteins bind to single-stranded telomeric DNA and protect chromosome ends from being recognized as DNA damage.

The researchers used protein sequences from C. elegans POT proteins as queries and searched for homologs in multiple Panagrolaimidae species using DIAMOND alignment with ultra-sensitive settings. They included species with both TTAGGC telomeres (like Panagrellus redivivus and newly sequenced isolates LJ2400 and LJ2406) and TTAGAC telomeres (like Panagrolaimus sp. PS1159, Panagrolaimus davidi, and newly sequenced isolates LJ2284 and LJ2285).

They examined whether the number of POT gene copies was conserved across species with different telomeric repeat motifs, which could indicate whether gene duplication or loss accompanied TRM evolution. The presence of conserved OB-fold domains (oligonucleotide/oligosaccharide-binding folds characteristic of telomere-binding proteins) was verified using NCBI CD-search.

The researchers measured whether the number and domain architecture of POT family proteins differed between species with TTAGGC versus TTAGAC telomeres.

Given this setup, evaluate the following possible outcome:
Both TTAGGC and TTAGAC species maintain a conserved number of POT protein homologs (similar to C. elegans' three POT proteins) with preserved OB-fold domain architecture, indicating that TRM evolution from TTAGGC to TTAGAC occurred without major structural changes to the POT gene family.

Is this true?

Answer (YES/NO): NO